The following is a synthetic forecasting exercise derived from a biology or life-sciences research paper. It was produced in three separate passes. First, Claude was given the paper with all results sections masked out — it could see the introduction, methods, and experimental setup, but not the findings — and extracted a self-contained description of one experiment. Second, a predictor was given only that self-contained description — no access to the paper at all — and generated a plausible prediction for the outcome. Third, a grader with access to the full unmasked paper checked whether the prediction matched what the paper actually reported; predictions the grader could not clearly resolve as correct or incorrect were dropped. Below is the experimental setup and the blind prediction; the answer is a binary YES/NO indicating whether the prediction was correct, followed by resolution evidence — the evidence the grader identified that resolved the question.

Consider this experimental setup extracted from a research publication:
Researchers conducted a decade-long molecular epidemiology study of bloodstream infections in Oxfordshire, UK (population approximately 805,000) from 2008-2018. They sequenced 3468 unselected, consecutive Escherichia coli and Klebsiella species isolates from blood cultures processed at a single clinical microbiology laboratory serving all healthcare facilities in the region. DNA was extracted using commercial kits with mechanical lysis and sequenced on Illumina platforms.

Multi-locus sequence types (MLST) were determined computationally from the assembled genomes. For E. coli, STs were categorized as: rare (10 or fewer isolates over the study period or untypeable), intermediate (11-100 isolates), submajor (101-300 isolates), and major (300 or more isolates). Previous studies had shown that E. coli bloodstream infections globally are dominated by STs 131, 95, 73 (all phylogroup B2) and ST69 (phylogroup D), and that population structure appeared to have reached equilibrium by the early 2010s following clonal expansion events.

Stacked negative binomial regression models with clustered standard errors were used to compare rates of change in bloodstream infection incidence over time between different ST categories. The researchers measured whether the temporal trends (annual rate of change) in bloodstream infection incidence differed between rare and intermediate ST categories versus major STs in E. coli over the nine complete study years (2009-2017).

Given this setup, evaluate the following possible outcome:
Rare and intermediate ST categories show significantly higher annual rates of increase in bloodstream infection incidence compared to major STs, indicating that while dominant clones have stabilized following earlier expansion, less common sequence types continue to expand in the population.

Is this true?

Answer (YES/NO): NO